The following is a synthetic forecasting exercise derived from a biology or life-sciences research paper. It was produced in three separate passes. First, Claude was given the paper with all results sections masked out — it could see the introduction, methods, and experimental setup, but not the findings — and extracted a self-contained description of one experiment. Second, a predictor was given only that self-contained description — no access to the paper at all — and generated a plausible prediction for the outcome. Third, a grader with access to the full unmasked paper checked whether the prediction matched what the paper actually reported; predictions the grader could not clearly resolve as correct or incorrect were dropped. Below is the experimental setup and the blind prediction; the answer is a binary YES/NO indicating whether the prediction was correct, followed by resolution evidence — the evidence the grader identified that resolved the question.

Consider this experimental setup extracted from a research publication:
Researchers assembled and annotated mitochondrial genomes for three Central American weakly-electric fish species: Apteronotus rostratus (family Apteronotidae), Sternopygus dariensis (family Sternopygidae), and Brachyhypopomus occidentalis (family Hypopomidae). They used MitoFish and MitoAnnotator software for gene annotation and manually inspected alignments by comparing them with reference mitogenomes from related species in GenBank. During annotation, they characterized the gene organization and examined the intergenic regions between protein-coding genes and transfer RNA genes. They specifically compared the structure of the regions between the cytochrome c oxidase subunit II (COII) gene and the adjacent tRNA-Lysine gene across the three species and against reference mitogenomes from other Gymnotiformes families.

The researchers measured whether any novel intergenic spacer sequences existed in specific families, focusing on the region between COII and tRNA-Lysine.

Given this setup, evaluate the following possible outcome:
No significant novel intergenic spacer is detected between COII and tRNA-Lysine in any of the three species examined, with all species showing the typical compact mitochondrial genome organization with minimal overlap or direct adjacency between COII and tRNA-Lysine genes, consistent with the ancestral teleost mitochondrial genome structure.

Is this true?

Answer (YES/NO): NO